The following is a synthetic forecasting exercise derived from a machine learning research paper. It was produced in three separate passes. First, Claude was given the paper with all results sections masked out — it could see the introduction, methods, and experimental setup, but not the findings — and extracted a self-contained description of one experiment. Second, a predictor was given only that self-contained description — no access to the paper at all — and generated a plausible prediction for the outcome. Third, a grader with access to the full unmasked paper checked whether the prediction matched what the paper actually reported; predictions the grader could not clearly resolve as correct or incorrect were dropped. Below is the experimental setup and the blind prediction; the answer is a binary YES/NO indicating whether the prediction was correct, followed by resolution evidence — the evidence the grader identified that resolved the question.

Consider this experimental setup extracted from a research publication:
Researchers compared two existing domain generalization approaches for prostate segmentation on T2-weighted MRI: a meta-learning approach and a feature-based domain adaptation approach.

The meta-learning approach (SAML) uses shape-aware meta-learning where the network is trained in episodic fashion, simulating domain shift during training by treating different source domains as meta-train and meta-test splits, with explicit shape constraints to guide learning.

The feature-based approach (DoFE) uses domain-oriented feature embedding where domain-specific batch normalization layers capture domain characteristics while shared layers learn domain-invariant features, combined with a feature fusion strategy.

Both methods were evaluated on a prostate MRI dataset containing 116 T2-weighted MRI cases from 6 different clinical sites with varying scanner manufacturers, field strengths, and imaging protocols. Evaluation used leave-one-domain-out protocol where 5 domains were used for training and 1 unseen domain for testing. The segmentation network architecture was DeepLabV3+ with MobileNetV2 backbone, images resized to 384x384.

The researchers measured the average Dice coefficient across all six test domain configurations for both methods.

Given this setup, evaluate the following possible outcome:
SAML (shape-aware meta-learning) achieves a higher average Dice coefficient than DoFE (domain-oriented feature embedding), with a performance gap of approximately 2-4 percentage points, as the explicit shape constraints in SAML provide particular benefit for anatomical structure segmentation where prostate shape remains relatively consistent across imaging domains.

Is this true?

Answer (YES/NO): NO